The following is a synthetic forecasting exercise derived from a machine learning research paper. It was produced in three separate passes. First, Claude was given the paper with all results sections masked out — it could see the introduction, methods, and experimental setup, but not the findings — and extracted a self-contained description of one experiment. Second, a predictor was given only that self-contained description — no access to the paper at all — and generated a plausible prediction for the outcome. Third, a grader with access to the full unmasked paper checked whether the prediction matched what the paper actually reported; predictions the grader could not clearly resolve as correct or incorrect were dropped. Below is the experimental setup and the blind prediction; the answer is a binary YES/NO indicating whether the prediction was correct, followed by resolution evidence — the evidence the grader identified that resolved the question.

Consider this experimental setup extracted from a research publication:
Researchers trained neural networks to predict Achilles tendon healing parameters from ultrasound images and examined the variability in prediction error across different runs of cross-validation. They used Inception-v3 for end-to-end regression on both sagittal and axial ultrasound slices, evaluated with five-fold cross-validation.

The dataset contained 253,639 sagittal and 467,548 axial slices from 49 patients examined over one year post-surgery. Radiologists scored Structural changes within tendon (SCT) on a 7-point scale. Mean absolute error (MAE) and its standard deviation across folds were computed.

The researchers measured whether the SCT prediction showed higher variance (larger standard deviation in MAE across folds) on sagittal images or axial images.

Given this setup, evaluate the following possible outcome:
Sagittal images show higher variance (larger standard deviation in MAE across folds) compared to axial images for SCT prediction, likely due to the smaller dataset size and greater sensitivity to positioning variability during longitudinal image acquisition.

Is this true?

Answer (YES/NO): NO